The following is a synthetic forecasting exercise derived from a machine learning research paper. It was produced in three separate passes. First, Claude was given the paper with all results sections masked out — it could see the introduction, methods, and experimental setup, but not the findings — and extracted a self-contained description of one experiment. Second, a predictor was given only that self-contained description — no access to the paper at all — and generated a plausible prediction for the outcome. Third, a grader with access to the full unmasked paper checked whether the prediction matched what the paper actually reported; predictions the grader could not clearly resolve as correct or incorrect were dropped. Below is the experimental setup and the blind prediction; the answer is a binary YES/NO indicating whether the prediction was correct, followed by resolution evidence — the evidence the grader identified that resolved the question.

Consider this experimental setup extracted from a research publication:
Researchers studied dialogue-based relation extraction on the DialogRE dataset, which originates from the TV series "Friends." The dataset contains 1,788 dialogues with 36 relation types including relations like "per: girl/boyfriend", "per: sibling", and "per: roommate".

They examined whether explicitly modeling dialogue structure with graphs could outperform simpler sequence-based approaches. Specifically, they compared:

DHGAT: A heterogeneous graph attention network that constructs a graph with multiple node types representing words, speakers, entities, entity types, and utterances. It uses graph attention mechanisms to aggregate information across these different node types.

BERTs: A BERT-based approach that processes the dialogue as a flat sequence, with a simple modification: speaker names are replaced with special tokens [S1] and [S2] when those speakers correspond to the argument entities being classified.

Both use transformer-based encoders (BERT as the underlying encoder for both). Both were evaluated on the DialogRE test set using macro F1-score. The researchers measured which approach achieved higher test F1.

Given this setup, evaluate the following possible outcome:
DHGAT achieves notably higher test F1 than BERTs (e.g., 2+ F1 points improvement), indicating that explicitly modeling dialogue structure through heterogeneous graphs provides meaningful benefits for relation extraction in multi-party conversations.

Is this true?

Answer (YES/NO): NO